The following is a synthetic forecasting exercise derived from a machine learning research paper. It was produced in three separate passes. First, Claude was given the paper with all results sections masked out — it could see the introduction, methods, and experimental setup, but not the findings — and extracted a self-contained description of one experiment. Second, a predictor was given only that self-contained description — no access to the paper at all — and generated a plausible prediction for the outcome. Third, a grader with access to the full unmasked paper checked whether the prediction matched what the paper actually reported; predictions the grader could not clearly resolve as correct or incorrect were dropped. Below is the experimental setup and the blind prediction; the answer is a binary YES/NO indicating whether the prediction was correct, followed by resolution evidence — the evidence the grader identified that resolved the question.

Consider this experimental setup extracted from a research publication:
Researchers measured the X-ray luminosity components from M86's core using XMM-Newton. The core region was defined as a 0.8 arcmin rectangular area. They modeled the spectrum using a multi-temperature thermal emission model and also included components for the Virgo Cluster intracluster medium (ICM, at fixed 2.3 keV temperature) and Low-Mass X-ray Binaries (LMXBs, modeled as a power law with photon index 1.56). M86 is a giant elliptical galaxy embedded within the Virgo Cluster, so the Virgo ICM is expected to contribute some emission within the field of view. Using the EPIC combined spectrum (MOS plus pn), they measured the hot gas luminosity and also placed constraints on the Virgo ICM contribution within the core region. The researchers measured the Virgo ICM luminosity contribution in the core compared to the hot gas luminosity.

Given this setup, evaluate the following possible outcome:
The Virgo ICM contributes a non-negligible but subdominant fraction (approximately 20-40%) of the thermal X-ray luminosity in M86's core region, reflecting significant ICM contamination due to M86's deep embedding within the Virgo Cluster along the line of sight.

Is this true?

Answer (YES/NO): NO